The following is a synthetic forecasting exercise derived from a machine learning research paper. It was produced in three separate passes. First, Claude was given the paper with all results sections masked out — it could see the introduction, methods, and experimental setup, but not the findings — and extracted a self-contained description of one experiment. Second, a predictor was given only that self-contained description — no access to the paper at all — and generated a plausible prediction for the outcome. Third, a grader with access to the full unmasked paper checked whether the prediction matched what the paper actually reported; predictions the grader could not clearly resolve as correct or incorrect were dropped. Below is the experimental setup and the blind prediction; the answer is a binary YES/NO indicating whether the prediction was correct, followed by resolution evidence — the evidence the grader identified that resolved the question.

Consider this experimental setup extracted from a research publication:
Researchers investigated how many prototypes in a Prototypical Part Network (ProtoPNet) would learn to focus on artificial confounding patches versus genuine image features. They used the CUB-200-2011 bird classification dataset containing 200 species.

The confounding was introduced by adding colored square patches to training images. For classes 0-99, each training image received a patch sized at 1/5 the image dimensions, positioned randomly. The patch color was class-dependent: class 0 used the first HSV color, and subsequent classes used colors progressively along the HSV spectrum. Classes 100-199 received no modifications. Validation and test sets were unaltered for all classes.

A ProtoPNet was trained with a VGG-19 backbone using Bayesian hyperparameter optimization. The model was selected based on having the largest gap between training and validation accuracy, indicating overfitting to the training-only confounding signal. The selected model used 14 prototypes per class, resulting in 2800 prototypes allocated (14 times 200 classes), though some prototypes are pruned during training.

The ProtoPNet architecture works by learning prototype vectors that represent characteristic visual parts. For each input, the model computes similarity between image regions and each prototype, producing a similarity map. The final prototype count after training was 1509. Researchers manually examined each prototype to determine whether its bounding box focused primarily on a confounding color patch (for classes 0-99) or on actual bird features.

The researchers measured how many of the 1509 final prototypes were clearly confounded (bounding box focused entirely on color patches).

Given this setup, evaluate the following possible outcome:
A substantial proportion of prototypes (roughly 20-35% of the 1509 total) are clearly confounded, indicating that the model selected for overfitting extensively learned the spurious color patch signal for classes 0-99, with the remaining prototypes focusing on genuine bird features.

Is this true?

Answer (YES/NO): NO